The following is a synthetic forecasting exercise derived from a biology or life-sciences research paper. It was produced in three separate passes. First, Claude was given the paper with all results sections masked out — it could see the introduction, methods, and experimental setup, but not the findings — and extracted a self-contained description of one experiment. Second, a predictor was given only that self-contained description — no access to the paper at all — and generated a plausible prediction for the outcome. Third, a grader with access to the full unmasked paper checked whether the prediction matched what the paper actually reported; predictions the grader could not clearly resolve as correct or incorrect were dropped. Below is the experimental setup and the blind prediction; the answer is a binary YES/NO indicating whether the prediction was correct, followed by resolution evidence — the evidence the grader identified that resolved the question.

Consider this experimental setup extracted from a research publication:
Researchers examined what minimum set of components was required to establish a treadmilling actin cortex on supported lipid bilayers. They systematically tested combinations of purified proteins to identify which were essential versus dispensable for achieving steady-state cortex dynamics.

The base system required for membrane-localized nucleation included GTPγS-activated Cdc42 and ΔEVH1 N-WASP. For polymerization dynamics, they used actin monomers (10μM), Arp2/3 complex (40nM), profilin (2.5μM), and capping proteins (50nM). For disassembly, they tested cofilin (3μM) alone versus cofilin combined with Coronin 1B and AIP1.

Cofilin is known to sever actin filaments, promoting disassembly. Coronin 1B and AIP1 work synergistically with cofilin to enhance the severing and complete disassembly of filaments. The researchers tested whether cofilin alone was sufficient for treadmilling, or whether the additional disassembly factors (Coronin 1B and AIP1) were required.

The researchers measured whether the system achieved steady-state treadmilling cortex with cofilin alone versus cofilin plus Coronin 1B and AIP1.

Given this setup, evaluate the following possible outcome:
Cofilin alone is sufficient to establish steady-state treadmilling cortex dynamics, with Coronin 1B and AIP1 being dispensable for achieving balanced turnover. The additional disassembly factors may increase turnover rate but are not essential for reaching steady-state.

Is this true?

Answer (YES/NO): NO